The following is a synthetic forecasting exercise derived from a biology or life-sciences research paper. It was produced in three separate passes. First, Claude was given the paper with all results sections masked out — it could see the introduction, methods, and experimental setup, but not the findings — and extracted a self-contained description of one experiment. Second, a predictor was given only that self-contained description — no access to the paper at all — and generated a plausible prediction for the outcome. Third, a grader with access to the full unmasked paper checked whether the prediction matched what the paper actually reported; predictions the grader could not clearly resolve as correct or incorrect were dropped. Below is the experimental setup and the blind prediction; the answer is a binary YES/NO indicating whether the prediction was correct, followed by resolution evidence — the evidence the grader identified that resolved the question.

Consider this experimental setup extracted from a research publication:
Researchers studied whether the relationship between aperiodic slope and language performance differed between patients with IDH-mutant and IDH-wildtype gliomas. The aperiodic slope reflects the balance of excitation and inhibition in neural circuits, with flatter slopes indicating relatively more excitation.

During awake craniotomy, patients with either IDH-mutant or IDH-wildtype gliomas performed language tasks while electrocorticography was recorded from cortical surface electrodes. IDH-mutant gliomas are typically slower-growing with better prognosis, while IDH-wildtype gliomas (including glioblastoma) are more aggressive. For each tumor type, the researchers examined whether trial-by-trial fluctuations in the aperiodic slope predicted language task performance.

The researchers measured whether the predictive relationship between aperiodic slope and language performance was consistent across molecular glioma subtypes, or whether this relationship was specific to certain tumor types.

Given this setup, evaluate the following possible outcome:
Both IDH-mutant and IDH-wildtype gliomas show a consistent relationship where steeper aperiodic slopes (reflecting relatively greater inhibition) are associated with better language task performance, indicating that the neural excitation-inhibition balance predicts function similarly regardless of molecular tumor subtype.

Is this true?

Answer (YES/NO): NO